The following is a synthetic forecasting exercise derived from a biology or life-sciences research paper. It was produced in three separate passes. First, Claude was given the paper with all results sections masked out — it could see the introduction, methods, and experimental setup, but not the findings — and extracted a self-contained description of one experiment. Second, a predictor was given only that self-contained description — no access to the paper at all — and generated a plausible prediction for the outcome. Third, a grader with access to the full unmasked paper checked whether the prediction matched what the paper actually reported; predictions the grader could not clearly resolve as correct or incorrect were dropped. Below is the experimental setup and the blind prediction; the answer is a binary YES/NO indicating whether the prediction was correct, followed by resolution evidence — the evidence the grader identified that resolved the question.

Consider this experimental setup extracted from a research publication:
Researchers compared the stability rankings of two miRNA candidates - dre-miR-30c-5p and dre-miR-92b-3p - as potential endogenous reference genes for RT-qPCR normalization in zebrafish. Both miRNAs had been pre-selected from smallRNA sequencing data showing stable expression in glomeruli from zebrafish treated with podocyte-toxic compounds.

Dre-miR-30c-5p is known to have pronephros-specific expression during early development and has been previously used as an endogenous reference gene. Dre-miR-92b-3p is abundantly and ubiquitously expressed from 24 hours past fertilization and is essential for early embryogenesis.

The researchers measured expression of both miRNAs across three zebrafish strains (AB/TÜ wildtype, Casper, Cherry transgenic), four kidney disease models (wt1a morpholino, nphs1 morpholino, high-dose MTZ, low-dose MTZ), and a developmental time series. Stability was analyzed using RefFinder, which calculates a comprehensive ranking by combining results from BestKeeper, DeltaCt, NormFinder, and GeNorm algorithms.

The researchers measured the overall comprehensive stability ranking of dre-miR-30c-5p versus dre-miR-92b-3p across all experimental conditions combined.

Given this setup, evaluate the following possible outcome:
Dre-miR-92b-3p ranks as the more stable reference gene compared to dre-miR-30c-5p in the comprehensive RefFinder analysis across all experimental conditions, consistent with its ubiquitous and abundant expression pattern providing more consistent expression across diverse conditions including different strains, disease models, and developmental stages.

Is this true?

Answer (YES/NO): NO